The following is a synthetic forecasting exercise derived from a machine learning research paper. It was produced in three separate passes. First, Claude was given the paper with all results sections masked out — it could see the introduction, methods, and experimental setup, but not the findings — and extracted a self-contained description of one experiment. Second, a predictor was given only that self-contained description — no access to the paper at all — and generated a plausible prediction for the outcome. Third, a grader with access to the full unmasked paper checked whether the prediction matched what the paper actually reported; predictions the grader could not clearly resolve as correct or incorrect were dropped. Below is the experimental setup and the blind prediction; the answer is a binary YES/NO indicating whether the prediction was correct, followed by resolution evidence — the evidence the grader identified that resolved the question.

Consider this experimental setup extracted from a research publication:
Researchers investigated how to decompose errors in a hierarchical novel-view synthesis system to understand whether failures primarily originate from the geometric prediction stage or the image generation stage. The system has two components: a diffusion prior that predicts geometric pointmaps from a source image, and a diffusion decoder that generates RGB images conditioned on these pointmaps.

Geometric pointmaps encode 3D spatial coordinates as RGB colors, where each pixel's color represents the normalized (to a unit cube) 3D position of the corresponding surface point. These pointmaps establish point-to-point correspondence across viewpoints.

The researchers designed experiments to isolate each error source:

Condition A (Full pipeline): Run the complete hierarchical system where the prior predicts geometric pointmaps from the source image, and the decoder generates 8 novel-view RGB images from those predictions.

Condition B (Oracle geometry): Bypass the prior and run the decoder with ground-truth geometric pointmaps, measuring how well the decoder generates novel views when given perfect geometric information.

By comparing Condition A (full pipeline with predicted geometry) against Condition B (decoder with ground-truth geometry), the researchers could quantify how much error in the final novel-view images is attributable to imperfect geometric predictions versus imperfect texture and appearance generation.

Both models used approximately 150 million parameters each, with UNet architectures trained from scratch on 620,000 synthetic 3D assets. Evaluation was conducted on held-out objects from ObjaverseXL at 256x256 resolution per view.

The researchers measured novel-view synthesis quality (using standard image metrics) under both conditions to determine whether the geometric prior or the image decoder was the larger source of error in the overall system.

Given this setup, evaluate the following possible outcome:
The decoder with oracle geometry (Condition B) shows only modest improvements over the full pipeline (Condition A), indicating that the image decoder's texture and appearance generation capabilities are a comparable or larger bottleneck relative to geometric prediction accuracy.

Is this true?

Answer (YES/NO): NO